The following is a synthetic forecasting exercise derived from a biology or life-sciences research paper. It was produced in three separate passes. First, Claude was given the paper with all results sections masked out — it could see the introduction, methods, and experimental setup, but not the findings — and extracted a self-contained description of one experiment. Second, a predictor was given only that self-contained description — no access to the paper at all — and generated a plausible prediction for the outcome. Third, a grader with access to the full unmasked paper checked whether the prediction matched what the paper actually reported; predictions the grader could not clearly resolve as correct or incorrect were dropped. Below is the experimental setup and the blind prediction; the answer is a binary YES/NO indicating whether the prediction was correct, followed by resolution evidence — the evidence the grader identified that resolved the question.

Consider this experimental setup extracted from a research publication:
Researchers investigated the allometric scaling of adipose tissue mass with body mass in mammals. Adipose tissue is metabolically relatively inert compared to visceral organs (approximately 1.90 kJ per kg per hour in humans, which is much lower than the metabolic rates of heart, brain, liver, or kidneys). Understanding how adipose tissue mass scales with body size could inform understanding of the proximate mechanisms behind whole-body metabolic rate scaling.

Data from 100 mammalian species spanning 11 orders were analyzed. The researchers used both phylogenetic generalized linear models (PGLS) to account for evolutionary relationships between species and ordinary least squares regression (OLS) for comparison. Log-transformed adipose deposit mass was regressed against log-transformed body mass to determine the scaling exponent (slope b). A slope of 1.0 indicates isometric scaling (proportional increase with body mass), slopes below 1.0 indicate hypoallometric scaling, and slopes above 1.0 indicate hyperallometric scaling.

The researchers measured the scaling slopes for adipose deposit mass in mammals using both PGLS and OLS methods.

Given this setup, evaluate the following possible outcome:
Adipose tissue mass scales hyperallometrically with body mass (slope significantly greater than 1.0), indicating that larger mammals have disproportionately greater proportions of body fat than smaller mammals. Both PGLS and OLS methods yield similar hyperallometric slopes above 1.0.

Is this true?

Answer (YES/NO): NO